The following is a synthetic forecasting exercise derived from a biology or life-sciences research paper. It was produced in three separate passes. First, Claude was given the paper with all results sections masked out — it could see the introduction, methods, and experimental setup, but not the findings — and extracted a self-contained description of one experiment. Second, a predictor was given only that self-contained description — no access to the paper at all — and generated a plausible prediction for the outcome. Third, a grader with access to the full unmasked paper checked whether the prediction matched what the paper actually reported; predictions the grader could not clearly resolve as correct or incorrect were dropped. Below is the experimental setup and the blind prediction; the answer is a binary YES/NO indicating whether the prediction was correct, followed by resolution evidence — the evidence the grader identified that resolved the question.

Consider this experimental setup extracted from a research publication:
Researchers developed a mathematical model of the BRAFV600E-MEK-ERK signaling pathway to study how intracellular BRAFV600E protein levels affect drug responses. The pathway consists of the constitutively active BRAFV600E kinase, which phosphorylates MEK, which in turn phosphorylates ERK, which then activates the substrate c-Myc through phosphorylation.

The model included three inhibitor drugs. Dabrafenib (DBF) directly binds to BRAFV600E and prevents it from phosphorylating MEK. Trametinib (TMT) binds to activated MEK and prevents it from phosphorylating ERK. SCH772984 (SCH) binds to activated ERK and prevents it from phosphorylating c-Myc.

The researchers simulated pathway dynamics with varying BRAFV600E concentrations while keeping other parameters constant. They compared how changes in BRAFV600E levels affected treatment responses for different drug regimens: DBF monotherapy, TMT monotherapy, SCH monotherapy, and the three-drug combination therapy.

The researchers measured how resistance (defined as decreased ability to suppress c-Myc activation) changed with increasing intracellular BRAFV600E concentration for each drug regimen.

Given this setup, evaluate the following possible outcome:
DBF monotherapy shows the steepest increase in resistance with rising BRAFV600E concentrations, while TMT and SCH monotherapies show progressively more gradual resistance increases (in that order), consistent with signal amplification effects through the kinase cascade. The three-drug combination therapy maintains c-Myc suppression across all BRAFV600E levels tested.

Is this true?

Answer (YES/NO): NO